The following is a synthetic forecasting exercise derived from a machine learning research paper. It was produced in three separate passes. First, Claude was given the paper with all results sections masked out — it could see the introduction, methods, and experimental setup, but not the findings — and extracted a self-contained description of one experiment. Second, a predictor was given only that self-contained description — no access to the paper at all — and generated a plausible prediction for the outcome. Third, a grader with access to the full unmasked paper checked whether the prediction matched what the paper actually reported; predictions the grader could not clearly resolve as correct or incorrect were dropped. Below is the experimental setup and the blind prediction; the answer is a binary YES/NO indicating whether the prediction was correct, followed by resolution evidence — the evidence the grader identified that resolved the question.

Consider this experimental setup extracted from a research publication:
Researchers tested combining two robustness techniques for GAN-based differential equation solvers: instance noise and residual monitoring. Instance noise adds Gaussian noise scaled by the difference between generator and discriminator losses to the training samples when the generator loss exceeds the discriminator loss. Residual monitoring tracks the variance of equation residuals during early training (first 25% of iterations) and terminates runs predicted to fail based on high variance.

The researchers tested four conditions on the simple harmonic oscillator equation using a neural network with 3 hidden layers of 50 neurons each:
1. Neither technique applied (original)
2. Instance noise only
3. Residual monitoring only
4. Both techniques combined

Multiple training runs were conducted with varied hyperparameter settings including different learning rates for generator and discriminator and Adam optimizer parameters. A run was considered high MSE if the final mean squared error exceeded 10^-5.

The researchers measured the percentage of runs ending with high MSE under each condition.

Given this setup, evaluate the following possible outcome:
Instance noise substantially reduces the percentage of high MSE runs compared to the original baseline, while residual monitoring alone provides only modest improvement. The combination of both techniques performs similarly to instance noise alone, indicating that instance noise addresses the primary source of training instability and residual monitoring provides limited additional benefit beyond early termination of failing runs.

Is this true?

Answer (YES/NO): NO